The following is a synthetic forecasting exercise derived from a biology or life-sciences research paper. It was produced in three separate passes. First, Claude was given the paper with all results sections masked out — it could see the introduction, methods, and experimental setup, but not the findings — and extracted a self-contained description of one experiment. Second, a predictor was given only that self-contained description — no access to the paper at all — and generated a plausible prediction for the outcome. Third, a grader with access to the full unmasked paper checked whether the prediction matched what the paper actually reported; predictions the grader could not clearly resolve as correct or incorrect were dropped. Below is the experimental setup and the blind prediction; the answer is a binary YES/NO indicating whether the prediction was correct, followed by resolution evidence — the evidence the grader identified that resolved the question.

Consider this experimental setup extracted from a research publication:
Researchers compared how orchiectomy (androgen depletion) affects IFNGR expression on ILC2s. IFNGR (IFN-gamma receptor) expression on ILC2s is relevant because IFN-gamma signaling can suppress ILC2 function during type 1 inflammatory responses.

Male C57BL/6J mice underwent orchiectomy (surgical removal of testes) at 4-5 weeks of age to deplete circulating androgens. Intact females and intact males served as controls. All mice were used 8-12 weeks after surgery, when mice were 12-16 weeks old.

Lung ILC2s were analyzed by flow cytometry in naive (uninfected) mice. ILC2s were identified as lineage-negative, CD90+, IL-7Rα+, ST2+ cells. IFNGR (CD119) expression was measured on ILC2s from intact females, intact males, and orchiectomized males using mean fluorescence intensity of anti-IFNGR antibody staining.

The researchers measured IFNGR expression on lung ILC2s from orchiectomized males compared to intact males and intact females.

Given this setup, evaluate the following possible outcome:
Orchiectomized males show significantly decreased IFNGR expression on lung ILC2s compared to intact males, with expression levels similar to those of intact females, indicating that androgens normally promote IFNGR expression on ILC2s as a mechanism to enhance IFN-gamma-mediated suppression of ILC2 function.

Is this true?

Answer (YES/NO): NO